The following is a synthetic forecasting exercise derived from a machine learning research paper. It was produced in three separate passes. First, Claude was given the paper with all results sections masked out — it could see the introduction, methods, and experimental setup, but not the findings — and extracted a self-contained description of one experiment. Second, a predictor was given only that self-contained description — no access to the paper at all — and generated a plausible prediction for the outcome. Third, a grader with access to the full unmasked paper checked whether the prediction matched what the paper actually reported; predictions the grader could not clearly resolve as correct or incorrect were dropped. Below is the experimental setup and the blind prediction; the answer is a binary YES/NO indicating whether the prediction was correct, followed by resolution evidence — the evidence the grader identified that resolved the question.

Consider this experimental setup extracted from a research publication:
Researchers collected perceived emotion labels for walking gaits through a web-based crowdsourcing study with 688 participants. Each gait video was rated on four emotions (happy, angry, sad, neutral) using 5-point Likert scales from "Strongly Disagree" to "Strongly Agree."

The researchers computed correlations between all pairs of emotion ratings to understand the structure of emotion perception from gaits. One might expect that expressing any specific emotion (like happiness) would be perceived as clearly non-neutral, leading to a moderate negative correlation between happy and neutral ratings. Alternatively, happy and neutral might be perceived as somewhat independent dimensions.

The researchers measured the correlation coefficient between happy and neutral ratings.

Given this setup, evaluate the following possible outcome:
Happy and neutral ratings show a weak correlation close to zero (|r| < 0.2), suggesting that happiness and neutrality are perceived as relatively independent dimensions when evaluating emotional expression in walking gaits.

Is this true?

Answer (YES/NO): YES